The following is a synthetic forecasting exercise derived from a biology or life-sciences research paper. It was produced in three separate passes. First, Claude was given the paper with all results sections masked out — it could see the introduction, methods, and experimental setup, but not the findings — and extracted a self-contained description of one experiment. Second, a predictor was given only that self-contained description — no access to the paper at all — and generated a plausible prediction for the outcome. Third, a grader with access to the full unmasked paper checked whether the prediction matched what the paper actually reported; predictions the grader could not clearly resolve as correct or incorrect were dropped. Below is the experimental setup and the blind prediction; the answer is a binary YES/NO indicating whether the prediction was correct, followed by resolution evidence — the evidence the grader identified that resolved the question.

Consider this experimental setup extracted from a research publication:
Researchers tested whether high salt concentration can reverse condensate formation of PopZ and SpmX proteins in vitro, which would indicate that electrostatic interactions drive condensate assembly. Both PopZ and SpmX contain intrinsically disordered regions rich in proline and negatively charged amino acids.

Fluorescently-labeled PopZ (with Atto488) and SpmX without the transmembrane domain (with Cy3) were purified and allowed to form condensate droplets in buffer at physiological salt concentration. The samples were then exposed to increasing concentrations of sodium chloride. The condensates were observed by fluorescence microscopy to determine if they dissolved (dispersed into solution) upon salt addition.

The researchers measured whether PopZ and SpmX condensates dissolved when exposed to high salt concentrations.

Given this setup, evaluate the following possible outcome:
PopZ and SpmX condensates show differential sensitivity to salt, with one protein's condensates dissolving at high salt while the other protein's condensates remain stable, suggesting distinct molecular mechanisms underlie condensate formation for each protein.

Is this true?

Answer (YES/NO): NO